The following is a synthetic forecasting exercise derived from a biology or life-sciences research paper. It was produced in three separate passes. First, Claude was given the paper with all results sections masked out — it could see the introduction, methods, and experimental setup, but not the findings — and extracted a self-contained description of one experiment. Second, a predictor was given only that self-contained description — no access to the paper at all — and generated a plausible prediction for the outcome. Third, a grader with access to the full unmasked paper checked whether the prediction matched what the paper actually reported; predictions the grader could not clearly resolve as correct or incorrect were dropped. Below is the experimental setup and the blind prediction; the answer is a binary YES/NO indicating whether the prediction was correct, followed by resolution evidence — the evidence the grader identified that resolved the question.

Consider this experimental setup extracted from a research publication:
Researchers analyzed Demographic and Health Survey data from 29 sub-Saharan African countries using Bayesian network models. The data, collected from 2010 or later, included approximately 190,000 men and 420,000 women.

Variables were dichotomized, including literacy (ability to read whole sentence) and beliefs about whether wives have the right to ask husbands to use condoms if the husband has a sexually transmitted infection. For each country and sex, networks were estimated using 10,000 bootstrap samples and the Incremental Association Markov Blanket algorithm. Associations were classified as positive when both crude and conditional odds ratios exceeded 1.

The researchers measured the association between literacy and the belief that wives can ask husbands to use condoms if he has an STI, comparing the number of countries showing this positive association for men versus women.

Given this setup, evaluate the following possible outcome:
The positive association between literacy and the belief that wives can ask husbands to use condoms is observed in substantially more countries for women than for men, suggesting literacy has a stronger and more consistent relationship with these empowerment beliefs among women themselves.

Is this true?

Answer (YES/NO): NO